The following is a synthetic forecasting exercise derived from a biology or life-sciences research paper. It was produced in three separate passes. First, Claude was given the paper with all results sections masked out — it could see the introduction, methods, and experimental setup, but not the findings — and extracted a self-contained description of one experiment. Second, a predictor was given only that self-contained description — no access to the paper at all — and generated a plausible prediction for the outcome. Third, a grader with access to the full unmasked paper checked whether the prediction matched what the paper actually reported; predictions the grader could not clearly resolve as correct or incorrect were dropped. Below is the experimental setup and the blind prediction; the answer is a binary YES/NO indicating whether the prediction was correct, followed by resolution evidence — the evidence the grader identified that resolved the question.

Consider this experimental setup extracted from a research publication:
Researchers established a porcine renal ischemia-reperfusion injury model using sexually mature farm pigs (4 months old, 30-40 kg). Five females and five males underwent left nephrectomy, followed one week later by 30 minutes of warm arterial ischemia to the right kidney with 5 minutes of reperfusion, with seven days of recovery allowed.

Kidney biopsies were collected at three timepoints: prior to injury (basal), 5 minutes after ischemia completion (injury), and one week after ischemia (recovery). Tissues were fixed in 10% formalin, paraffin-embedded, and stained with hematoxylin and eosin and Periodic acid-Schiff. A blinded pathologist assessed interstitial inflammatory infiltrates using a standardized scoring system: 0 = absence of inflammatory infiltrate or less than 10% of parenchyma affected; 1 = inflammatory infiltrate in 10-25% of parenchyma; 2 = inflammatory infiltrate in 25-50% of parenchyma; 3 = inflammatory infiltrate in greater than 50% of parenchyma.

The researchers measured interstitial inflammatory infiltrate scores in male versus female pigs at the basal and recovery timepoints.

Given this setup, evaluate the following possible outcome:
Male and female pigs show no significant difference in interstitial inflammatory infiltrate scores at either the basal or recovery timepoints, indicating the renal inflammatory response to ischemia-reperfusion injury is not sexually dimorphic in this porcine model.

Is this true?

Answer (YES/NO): NO